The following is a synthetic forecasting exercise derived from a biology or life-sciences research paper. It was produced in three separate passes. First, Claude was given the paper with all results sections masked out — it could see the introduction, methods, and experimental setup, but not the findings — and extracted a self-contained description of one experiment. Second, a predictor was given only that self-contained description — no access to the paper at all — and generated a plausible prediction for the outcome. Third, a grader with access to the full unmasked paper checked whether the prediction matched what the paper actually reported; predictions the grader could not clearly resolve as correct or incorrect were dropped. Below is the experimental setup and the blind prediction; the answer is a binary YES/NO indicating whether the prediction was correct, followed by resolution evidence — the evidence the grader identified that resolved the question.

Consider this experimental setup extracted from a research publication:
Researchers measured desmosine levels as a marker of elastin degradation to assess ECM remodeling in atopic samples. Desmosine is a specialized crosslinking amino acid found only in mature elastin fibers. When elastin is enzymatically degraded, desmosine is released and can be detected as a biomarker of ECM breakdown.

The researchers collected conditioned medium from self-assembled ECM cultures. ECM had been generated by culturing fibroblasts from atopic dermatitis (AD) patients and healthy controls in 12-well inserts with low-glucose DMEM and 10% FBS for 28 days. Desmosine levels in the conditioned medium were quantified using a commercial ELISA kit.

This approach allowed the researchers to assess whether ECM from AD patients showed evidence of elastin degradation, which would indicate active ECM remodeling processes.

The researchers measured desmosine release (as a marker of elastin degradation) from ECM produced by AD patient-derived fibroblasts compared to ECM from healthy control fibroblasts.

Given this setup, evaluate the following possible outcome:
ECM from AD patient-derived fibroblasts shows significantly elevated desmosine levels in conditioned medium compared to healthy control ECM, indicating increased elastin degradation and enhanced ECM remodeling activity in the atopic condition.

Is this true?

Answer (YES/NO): NO